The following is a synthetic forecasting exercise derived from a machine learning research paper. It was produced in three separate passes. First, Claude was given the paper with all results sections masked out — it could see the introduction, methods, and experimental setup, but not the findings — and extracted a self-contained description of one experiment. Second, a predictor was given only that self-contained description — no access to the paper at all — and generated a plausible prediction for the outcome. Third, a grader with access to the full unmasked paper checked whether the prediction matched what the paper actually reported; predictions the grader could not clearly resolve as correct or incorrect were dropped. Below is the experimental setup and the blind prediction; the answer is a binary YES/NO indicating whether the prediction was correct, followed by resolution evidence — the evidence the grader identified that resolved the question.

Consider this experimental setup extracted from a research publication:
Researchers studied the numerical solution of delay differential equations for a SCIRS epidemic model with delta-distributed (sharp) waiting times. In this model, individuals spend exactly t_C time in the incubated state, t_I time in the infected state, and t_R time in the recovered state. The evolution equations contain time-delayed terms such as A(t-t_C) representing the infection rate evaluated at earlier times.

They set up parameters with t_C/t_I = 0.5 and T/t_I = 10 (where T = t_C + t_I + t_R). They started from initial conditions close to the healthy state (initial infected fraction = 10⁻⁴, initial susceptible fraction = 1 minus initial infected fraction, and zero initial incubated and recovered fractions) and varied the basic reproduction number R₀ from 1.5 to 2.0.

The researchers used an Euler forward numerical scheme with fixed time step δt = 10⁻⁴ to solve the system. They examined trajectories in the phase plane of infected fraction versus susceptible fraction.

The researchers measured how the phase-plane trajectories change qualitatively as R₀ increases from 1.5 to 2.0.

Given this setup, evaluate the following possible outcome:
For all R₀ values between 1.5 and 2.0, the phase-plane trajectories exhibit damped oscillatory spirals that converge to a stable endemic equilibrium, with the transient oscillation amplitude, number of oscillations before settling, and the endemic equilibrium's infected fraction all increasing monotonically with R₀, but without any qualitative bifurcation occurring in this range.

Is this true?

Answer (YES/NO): NO